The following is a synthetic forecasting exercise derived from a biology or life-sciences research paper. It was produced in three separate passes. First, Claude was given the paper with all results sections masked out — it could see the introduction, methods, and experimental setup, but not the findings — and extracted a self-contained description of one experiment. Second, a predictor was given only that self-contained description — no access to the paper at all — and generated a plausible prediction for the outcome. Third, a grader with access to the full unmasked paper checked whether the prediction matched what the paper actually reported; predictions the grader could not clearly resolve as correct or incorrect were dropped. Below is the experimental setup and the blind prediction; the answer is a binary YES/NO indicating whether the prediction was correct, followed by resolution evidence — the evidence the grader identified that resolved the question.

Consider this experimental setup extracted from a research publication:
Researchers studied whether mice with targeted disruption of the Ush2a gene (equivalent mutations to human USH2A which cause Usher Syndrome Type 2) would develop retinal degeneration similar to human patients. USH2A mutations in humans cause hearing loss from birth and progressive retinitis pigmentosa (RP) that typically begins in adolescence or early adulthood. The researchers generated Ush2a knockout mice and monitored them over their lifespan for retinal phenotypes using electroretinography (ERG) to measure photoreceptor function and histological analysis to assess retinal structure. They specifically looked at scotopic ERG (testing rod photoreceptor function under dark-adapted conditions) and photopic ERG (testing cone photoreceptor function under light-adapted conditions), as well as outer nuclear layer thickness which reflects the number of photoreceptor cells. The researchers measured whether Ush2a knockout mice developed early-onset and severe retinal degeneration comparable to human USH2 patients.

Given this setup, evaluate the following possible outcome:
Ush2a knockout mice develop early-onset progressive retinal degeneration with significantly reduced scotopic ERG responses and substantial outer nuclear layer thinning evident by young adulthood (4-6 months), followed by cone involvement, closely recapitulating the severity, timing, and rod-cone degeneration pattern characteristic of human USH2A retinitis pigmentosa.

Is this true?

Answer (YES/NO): NO